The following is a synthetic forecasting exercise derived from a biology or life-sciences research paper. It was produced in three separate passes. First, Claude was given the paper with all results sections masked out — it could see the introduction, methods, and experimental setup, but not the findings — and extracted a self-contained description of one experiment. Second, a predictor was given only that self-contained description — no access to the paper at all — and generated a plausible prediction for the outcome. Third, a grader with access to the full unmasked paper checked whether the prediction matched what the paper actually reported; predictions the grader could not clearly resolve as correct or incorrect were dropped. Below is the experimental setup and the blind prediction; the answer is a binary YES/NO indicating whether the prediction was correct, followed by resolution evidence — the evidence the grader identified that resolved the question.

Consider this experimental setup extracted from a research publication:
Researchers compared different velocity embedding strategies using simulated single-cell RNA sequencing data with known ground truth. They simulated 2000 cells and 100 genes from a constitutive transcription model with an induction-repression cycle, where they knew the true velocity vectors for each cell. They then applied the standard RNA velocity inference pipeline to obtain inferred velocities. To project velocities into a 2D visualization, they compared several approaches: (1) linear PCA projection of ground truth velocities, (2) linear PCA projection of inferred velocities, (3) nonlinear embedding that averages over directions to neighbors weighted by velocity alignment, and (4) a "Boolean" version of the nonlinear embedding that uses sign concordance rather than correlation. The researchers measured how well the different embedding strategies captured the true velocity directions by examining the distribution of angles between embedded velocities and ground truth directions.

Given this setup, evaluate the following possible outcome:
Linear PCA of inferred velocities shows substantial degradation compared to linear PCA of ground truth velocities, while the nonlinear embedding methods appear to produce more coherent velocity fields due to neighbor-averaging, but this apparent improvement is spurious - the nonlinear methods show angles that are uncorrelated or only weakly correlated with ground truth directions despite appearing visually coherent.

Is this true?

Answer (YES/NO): NO